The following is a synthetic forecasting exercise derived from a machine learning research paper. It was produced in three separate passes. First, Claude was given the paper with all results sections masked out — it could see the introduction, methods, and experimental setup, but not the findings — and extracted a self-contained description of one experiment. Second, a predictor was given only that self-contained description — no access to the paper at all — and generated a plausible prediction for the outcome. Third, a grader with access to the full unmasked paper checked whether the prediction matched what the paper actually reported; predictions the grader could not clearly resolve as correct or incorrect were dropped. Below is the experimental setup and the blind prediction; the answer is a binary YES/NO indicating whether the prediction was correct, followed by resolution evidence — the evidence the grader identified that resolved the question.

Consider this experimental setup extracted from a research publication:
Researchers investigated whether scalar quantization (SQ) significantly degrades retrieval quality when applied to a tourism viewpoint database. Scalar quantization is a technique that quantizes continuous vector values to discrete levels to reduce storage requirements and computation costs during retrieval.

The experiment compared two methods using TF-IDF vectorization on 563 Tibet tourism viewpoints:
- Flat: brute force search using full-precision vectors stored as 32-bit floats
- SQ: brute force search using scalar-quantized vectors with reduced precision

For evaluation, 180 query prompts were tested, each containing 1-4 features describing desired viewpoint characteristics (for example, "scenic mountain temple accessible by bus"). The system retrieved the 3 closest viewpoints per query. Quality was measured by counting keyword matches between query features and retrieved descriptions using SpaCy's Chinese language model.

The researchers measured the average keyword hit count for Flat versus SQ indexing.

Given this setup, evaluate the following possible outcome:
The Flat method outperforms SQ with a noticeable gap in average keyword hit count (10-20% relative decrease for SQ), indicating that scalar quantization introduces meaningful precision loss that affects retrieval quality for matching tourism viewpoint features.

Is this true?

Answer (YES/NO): NO